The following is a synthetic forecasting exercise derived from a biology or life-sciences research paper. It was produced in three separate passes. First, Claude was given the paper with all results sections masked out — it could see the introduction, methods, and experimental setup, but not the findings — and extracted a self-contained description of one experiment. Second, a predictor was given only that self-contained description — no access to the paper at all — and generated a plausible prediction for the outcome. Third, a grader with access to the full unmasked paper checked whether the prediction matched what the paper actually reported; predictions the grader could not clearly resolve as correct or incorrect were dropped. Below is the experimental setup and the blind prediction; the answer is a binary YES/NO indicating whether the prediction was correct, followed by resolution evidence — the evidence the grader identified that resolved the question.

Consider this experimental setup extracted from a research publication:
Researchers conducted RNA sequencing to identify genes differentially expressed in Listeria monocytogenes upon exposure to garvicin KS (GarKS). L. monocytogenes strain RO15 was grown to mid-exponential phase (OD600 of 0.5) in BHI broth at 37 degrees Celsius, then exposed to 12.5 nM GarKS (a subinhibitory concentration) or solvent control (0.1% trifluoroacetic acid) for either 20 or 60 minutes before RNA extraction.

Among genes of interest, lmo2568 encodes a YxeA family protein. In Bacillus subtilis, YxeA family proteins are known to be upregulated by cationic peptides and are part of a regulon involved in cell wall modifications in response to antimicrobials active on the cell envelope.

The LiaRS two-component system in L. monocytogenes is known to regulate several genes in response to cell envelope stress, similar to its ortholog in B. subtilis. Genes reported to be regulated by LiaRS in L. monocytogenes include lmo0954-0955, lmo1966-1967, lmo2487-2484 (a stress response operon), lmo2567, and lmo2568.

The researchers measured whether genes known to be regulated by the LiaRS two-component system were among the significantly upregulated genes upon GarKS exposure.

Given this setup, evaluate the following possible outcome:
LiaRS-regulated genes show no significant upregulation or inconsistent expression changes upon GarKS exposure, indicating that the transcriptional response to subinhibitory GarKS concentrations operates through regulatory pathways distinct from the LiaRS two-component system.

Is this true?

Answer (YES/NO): NO